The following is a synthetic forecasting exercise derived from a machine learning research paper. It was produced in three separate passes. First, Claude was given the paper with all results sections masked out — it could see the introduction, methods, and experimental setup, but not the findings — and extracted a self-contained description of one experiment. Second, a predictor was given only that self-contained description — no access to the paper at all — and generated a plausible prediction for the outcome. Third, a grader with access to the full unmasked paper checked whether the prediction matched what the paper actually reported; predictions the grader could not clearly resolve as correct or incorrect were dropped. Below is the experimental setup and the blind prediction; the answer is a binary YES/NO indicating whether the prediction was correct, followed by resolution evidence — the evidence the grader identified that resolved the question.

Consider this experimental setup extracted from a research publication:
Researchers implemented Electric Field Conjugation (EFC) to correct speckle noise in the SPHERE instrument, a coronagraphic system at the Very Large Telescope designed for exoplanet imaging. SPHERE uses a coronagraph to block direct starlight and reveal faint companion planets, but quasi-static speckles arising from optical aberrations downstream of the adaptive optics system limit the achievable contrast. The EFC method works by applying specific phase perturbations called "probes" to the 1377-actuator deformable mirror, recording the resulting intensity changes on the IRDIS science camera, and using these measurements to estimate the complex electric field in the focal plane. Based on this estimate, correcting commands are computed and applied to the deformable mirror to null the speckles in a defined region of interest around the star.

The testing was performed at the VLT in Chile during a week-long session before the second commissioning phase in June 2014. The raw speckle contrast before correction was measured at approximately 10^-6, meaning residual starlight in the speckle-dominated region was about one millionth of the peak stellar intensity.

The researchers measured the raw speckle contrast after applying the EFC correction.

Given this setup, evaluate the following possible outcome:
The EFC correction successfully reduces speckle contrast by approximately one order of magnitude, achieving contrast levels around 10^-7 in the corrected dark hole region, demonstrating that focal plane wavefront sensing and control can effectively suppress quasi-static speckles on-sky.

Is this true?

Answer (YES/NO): YES